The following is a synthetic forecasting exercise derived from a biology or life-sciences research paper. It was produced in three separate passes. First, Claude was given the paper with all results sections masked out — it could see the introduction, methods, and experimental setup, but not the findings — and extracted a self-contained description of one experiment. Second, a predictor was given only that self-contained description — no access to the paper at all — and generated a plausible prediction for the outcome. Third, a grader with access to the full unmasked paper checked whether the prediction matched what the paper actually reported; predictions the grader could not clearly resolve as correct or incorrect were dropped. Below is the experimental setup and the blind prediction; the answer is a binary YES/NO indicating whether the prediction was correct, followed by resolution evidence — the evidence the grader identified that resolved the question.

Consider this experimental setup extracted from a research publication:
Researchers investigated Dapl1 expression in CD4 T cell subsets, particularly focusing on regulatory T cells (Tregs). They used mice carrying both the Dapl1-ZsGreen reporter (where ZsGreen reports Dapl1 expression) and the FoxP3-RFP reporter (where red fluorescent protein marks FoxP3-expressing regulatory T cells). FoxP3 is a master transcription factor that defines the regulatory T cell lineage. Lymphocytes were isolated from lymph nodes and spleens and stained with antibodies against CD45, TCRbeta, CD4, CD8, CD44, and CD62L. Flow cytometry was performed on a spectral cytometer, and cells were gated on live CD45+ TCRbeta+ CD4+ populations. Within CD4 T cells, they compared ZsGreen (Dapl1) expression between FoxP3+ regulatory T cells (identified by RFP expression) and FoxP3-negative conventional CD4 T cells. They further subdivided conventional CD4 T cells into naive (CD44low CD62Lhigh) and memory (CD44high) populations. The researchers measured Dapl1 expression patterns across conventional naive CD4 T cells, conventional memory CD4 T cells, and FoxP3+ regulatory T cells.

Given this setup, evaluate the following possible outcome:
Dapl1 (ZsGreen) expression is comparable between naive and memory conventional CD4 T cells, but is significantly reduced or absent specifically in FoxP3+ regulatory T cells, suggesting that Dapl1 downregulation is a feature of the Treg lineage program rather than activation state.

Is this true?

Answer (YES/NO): NO